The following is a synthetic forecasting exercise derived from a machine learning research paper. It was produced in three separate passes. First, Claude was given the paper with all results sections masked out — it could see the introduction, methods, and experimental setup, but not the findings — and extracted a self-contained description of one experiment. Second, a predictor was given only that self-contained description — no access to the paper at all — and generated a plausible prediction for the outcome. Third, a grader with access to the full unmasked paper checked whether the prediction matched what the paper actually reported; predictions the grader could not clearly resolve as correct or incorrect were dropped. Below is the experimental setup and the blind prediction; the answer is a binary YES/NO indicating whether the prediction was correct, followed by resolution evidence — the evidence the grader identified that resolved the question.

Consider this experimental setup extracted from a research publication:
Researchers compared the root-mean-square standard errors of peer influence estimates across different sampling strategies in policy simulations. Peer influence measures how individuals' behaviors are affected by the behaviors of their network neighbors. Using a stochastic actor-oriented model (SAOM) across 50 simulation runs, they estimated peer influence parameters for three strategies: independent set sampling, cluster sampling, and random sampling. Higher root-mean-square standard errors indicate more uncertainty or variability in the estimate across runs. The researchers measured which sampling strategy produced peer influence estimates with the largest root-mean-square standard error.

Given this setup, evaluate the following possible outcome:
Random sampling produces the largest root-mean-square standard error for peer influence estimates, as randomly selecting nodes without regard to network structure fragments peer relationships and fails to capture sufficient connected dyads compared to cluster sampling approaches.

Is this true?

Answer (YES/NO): NO